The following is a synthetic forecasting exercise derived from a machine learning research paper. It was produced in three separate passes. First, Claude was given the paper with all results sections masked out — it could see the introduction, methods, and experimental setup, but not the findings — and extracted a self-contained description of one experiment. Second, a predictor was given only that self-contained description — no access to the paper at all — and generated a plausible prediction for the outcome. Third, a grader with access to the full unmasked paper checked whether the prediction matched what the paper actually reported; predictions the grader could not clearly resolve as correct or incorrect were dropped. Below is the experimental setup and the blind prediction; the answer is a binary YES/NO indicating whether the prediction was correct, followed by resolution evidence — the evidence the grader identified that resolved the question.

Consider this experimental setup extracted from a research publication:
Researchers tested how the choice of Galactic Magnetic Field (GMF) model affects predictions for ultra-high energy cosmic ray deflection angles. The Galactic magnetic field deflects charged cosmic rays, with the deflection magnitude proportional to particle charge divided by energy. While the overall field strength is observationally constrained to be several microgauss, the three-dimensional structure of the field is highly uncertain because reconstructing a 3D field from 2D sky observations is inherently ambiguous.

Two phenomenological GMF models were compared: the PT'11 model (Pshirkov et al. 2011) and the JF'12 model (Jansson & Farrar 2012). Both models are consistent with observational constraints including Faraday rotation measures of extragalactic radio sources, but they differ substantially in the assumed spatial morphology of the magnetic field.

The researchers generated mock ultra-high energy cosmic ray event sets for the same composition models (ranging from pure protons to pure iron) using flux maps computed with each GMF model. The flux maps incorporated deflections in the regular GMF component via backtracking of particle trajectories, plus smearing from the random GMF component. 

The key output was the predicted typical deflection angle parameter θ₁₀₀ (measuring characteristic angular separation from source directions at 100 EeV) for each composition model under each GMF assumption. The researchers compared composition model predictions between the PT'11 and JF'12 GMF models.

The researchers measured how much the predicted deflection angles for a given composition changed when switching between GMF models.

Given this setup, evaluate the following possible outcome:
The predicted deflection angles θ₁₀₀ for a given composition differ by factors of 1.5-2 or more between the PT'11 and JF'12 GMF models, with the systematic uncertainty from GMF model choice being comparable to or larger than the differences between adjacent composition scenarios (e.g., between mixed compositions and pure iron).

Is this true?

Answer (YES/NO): NO